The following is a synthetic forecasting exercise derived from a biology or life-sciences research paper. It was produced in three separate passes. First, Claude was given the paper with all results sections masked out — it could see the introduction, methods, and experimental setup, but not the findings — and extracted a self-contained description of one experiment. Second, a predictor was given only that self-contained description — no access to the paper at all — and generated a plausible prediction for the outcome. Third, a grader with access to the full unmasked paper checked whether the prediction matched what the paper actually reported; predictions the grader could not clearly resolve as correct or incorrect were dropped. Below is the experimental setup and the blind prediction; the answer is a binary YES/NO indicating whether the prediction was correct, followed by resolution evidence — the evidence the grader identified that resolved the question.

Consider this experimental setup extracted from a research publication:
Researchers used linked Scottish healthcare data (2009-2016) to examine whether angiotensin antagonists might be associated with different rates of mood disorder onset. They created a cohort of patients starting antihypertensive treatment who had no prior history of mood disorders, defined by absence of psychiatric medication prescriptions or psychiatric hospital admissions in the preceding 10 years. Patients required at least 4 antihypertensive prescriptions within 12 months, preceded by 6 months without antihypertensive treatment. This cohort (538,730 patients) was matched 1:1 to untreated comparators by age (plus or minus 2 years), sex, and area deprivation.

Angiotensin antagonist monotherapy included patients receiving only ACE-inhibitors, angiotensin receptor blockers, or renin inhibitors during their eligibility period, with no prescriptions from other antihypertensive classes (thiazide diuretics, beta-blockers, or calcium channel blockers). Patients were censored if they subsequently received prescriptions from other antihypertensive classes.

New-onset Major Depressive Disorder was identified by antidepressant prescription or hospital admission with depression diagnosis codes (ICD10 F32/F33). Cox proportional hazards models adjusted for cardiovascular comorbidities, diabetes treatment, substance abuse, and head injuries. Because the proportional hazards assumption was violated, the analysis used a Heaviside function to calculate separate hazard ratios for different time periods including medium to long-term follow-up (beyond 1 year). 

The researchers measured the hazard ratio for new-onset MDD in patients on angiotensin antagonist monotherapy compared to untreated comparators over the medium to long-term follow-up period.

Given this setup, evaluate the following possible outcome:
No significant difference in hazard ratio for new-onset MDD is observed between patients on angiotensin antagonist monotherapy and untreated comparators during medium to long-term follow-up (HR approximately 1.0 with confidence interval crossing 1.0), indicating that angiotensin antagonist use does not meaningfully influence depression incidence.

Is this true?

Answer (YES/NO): NO